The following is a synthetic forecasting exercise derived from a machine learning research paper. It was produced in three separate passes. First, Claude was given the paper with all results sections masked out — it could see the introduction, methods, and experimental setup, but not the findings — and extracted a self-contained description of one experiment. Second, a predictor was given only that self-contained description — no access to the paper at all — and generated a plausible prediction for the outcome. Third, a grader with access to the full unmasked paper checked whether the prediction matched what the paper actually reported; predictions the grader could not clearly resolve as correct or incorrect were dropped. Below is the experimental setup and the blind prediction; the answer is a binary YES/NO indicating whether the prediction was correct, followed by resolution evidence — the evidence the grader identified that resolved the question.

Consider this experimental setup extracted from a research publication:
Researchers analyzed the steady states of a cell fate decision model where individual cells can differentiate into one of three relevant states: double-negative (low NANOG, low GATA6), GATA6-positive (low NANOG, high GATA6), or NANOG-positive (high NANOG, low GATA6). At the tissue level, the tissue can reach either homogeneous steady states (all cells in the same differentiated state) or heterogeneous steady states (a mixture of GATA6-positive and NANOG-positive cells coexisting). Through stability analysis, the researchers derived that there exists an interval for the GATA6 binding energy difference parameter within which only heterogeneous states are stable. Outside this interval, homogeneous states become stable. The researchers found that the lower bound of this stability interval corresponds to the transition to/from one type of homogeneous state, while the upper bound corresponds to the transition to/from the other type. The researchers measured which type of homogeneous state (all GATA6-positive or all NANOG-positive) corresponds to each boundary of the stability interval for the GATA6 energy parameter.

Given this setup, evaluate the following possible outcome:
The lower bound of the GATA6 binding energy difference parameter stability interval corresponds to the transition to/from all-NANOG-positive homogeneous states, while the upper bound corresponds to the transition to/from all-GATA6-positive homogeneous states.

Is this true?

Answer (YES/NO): NO